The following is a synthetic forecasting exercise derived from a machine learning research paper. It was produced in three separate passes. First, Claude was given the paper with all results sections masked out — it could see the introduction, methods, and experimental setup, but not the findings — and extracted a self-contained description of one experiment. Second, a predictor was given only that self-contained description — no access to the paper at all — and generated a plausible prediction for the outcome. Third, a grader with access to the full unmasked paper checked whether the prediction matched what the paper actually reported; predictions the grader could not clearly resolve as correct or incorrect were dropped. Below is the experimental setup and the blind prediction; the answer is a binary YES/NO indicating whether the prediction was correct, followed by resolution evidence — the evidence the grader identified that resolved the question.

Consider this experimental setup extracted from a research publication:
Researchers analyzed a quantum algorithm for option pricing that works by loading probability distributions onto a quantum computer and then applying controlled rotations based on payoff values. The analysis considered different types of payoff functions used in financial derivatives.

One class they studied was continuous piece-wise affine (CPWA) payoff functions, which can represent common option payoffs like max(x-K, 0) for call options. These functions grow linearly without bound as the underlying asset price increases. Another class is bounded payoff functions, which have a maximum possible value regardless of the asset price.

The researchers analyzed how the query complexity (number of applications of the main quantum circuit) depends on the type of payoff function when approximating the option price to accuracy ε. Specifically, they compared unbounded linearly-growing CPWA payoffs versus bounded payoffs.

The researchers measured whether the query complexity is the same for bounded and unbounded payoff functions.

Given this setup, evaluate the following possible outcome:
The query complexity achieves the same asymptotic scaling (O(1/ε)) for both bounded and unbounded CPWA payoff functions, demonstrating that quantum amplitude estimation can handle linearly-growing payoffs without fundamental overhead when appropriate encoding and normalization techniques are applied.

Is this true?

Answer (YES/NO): NO